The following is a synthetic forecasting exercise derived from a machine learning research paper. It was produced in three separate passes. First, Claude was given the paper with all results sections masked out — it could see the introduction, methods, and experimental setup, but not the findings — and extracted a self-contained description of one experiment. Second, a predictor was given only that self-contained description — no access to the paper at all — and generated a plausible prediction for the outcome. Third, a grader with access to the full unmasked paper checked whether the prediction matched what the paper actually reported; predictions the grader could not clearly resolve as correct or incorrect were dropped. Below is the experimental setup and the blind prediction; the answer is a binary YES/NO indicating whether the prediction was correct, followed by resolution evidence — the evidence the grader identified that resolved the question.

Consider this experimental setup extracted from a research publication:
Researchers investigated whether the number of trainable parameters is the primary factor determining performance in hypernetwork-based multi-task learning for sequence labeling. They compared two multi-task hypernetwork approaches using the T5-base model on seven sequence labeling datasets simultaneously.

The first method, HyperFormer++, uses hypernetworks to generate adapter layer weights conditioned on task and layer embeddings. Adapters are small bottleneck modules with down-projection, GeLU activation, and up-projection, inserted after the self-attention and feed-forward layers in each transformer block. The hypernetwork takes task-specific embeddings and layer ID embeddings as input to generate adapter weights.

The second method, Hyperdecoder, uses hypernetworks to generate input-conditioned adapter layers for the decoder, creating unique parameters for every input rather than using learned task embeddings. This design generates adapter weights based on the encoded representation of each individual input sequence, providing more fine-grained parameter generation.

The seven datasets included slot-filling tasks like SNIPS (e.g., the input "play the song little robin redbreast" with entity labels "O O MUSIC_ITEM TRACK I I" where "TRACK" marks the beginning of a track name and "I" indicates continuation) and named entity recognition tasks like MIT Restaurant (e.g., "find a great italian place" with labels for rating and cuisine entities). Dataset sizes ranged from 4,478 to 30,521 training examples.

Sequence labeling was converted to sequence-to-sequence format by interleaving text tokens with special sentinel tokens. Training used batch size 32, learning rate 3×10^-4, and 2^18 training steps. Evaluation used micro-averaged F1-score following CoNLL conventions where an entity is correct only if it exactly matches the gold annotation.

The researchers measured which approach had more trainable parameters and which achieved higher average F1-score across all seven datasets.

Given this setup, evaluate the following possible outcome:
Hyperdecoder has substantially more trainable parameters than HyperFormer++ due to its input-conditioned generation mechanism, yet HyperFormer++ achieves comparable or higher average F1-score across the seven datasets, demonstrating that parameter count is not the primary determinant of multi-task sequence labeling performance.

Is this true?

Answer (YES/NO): YES